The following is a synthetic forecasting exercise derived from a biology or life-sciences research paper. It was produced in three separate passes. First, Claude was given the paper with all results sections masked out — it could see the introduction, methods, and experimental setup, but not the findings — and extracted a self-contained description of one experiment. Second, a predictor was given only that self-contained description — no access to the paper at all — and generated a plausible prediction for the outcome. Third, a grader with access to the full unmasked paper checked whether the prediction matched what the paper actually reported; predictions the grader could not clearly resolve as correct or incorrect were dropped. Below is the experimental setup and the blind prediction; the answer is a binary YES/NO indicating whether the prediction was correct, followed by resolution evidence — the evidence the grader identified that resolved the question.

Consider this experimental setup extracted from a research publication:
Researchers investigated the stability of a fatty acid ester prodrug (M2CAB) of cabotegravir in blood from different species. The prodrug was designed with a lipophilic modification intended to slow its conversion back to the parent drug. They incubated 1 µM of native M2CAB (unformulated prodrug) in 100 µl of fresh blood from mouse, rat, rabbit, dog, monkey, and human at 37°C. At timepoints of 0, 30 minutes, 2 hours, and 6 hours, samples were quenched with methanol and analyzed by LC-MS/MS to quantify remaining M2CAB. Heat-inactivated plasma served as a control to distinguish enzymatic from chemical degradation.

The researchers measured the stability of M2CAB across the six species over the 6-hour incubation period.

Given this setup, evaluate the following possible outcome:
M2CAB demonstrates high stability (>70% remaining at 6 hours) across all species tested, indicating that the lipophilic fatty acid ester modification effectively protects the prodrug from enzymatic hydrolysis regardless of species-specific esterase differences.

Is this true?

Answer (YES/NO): NO